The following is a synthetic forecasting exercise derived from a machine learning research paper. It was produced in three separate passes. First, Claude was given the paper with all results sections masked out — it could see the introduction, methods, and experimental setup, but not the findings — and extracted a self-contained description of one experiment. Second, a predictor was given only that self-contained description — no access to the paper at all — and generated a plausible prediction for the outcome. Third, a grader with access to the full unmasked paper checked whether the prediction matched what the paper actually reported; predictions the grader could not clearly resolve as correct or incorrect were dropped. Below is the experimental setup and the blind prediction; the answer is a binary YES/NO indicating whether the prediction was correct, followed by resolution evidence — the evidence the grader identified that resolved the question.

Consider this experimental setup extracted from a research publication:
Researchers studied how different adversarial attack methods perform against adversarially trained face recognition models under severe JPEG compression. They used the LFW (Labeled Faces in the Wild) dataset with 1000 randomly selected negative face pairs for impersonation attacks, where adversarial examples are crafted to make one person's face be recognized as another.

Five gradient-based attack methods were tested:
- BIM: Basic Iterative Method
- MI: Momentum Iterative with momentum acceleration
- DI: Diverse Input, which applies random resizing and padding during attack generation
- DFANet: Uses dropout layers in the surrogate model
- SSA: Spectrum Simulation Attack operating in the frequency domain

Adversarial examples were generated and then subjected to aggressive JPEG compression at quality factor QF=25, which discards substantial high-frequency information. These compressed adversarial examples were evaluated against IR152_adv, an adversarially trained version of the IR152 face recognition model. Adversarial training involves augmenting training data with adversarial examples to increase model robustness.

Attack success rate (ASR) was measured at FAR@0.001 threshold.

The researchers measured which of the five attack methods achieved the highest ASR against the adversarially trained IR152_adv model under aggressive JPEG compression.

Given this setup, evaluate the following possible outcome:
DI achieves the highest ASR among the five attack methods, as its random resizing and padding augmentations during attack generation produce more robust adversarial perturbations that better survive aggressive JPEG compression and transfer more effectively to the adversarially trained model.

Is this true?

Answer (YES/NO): NO